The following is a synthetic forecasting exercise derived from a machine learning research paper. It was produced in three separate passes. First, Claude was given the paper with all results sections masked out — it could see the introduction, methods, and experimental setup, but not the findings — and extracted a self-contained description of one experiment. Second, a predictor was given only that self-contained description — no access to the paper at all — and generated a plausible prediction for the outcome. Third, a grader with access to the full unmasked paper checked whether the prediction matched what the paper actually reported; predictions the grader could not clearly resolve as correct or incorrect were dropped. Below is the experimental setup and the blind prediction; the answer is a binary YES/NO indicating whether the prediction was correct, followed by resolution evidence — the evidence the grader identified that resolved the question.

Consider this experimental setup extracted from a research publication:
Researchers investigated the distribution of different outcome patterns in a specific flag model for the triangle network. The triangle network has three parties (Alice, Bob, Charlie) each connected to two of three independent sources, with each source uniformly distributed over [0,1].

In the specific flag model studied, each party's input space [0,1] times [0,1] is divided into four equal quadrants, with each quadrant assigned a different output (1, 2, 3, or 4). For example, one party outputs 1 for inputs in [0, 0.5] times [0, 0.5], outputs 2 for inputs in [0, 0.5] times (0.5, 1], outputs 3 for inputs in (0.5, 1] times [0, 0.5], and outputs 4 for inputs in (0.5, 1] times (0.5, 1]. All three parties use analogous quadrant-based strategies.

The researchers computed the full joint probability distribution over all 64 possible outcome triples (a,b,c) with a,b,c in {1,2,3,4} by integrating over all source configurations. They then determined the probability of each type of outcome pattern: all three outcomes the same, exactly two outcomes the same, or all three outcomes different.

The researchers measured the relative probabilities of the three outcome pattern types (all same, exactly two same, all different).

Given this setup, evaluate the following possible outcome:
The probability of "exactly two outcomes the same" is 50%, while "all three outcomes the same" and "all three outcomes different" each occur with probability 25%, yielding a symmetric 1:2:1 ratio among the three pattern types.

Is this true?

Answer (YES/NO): NO